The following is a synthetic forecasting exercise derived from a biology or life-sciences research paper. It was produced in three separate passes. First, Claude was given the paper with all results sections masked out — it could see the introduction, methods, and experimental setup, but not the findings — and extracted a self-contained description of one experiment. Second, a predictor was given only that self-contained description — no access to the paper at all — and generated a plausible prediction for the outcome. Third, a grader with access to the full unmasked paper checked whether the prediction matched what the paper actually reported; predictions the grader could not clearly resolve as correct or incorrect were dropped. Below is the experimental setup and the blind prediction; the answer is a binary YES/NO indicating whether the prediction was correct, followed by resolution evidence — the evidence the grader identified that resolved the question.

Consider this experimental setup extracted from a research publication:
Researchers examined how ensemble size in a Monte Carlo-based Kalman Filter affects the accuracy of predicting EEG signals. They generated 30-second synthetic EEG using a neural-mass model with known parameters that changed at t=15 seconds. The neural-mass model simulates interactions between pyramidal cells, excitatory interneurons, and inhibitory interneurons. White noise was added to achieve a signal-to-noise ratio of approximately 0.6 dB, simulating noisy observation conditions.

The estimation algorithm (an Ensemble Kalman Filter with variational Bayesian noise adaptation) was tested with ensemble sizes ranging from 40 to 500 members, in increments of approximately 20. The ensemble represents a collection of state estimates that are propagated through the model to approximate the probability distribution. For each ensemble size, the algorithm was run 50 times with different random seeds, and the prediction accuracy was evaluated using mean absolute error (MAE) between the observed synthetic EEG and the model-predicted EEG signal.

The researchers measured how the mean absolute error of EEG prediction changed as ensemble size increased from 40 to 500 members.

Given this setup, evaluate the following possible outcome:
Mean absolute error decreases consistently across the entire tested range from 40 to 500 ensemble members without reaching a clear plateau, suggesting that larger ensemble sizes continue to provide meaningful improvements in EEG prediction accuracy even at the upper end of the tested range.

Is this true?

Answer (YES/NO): NO